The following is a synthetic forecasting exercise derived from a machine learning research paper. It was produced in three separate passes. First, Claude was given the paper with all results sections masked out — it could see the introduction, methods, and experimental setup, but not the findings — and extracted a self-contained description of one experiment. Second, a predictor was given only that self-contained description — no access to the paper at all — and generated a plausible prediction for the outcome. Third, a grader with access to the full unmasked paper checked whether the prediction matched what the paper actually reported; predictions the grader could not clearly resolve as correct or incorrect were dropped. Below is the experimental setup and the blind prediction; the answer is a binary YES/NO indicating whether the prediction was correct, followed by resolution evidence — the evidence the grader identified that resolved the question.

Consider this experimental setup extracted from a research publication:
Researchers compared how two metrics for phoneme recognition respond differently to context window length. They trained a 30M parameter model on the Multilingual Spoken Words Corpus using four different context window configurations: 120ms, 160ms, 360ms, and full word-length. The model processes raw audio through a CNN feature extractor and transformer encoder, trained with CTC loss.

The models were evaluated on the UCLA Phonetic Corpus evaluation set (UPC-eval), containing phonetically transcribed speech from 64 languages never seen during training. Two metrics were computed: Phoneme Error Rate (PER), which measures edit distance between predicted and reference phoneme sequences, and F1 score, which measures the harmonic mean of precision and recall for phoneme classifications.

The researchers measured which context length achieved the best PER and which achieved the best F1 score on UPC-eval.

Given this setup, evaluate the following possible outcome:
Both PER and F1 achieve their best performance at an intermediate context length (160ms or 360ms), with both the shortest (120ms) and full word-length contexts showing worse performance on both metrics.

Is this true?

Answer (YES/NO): NO